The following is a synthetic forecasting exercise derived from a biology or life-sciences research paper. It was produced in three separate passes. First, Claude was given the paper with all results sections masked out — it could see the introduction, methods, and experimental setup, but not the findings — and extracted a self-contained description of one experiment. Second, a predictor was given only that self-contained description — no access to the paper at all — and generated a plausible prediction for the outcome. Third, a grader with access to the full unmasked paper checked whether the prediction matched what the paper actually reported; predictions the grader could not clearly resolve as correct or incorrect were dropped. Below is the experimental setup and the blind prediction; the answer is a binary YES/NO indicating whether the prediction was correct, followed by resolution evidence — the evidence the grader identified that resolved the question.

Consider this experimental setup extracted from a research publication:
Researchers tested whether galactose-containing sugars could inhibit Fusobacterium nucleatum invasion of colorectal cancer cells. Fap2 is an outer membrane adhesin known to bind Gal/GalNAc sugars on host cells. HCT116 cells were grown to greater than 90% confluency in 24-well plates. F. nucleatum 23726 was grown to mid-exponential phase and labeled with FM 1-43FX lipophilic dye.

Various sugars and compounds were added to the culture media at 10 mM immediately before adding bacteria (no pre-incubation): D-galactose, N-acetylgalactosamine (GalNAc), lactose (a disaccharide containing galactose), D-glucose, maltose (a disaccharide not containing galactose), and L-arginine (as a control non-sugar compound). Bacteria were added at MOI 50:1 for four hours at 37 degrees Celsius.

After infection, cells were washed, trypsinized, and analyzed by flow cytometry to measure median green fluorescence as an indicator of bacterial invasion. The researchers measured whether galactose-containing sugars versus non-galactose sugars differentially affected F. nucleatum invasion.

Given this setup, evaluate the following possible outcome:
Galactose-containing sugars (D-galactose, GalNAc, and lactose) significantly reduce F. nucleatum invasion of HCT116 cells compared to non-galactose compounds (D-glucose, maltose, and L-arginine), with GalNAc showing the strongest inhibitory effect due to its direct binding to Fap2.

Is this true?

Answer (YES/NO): YES